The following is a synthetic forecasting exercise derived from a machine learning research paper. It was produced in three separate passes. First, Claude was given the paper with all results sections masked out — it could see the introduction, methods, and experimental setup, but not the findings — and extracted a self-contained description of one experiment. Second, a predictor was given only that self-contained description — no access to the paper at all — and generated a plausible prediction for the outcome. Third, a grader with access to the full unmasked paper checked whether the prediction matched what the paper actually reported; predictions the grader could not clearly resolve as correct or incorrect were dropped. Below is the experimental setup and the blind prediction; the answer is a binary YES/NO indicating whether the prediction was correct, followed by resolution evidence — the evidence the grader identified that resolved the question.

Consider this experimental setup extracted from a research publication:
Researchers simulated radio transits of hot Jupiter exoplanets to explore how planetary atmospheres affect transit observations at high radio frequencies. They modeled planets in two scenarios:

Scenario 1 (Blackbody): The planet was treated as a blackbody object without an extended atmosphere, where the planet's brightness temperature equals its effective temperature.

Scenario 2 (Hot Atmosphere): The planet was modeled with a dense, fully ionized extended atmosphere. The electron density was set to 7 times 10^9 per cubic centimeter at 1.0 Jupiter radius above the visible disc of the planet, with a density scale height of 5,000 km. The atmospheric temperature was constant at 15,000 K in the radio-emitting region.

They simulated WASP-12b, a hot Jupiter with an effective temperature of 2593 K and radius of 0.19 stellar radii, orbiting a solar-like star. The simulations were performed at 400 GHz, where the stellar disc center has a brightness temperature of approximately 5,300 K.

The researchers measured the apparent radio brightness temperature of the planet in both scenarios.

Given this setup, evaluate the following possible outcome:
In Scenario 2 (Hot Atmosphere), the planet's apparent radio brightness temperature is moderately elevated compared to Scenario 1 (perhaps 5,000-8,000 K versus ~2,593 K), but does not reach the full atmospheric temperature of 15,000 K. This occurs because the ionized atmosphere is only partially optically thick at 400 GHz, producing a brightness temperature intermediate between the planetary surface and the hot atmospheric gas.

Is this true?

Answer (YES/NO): NO